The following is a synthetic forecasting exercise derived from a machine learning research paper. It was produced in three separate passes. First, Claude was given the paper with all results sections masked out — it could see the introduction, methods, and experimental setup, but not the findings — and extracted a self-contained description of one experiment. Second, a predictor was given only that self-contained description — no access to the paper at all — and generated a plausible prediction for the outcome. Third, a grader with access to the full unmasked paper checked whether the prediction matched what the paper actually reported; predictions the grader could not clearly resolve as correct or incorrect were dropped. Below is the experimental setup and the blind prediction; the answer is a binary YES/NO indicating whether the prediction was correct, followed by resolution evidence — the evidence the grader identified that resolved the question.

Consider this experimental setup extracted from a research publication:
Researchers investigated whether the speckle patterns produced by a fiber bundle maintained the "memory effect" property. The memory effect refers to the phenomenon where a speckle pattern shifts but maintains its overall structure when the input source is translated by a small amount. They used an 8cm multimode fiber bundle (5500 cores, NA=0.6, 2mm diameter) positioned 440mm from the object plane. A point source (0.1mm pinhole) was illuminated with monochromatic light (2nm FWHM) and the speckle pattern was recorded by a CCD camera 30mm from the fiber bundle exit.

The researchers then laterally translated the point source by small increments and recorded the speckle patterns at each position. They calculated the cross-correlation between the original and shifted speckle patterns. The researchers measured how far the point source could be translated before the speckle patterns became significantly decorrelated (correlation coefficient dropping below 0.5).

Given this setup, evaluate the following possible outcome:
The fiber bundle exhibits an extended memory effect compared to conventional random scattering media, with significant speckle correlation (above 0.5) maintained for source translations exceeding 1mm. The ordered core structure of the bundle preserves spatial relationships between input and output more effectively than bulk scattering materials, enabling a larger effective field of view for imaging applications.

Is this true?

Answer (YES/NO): YES